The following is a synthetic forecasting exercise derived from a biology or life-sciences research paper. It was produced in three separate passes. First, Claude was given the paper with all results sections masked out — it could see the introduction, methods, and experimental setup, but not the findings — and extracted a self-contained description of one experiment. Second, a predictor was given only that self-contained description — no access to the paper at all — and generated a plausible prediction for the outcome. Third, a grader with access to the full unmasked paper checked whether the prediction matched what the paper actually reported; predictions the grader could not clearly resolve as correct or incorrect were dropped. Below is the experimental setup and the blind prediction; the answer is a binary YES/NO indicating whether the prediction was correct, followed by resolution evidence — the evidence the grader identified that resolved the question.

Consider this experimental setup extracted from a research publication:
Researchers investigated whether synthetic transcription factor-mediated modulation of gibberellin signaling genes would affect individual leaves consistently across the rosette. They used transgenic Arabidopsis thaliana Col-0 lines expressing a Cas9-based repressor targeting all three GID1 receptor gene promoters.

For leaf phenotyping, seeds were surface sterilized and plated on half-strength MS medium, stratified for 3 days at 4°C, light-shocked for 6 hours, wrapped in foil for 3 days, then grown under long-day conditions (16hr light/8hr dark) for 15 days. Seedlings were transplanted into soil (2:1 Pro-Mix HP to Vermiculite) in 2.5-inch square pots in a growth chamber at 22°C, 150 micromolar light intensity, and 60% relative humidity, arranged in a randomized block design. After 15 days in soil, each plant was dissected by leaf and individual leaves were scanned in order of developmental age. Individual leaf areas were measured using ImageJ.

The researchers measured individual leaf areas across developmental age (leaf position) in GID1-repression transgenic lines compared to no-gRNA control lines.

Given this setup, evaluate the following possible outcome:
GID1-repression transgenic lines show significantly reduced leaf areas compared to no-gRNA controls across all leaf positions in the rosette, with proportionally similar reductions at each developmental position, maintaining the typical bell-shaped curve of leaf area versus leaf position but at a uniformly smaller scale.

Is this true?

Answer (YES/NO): NO